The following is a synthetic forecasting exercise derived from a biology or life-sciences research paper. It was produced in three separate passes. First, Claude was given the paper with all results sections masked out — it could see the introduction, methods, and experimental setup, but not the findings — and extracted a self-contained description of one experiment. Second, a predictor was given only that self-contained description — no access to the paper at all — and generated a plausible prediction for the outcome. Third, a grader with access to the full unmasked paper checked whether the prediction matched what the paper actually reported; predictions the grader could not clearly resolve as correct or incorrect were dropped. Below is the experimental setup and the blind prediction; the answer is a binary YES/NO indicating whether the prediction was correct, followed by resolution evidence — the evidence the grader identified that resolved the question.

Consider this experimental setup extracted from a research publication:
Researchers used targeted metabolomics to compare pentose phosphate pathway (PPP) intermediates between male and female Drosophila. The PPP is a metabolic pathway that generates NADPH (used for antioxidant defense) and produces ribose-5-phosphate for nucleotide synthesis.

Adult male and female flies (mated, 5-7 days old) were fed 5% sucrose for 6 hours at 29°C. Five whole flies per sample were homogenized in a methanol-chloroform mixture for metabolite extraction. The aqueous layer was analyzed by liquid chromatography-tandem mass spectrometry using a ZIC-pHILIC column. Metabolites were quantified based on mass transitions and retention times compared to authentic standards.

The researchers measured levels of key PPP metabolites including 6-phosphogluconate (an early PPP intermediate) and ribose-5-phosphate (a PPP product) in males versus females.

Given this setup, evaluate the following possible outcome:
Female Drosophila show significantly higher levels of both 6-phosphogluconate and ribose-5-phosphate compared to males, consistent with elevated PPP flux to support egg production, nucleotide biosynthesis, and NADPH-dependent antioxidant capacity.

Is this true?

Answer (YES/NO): NO